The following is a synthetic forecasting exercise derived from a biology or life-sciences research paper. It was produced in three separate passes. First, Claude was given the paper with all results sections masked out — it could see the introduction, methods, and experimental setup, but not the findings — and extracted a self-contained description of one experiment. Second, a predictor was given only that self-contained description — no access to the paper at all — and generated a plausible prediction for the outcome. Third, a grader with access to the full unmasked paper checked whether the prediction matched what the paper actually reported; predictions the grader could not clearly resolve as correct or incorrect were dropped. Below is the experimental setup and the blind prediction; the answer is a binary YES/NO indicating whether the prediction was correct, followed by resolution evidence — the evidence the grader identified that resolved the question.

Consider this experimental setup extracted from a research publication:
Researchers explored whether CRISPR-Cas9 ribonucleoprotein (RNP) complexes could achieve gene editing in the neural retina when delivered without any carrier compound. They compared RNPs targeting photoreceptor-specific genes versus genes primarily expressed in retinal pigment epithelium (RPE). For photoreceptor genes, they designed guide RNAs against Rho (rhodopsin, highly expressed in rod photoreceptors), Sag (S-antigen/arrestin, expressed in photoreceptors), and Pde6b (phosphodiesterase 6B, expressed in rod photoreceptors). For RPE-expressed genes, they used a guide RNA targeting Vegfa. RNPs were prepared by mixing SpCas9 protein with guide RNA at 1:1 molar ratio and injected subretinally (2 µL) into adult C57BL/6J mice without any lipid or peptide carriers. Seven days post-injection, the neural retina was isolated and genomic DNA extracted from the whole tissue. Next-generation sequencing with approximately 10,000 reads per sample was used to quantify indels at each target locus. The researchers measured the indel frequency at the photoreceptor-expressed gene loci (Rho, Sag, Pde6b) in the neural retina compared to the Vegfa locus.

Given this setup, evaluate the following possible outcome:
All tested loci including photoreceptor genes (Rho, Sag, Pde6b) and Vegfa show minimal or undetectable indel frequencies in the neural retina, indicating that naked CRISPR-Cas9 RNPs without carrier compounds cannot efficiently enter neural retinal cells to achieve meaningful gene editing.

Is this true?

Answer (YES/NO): NO